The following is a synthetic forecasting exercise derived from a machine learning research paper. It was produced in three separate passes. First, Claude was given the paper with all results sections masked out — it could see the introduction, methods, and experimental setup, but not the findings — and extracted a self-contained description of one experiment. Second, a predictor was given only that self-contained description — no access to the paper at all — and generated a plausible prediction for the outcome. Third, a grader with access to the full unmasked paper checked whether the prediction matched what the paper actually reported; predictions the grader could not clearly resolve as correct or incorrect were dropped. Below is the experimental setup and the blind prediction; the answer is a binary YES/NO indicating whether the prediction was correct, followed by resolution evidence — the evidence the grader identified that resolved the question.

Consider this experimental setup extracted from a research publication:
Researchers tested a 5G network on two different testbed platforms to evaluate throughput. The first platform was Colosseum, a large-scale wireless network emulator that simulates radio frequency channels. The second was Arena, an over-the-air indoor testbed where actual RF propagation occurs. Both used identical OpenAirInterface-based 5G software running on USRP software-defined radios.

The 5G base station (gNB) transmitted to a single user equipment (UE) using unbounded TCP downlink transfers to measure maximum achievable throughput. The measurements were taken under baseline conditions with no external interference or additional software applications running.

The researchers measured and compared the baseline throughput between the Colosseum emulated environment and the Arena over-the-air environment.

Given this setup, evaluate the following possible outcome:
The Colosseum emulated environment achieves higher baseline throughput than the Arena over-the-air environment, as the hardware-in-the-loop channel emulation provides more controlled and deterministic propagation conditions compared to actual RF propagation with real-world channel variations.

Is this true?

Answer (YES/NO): NO